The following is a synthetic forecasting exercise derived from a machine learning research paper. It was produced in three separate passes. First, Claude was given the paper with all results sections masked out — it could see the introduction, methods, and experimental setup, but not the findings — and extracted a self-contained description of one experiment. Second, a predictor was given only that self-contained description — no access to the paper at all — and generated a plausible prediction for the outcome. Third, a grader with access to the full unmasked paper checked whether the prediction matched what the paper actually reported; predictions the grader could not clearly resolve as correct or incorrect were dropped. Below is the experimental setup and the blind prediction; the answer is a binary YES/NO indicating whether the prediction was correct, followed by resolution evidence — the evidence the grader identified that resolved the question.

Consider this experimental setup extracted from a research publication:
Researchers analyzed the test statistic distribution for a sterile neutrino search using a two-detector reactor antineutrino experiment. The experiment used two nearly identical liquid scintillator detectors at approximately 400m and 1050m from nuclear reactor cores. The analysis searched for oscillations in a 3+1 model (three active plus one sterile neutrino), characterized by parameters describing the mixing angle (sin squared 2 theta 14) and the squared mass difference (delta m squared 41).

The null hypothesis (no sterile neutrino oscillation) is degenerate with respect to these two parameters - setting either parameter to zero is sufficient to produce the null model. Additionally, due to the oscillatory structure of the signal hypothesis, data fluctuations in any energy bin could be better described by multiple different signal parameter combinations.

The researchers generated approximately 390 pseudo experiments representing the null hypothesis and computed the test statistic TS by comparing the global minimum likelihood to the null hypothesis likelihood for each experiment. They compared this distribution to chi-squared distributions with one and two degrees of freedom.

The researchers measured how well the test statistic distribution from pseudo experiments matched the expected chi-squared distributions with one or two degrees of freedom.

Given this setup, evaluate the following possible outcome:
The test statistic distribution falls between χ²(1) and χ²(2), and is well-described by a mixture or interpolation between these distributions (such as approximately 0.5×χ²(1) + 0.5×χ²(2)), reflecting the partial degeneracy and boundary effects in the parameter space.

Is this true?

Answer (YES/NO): NO